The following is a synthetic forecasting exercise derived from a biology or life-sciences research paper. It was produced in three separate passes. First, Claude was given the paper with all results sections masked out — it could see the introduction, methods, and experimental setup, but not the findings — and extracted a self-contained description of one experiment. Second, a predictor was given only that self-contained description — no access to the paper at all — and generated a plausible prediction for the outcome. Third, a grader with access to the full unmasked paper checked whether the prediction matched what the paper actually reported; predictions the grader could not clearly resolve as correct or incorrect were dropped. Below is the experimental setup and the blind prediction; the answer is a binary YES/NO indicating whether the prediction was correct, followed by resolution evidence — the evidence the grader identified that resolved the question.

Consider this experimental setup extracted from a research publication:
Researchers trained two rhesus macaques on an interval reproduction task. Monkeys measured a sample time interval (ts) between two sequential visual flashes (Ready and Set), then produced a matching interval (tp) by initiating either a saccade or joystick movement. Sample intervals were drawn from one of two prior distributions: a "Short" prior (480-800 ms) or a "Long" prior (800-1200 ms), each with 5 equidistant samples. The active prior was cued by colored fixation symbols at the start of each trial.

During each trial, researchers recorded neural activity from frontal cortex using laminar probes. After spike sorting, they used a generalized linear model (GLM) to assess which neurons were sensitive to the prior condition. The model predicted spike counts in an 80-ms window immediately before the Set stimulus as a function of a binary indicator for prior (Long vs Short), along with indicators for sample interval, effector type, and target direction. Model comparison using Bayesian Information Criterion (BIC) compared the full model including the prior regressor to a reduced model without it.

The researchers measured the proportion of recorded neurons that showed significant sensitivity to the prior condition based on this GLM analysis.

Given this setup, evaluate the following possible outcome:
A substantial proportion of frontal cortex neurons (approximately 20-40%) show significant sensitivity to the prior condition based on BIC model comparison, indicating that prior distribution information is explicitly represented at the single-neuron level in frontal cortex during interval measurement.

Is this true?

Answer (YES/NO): NO